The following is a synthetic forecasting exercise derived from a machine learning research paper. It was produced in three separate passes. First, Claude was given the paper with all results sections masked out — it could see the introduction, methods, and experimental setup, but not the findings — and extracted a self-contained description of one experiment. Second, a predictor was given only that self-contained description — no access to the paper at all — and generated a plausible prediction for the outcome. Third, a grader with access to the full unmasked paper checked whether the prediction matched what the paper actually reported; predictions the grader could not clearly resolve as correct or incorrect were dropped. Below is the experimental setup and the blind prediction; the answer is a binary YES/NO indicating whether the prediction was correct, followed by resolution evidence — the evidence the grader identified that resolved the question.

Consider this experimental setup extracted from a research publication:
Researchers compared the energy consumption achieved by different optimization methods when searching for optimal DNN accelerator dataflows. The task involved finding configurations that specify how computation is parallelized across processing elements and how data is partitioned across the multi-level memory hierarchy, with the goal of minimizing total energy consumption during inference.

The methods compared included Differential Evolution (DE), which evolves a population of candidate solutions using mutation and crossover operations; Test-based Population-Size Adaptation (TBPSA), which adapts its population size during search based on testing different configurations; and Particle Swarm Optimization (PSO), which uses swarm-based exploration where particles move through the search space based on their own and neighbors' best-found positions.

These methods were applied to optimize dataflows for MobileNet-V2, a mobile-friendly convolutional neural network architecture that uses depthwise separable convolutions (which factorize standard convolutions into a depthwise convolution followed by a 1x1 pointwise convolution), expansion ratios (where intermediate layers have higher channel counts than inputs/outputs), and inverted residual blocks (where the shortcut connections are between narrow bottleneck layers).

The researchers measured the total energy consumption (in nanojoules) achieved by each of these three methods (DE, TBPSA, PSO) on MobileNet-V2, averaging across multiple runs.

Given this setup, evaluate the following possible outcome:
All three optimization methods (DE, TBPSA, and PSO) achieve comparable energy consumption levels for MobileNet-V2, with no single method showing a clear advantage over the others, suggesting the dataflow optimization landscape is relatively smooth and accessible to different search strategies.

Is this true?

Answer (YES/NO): NO